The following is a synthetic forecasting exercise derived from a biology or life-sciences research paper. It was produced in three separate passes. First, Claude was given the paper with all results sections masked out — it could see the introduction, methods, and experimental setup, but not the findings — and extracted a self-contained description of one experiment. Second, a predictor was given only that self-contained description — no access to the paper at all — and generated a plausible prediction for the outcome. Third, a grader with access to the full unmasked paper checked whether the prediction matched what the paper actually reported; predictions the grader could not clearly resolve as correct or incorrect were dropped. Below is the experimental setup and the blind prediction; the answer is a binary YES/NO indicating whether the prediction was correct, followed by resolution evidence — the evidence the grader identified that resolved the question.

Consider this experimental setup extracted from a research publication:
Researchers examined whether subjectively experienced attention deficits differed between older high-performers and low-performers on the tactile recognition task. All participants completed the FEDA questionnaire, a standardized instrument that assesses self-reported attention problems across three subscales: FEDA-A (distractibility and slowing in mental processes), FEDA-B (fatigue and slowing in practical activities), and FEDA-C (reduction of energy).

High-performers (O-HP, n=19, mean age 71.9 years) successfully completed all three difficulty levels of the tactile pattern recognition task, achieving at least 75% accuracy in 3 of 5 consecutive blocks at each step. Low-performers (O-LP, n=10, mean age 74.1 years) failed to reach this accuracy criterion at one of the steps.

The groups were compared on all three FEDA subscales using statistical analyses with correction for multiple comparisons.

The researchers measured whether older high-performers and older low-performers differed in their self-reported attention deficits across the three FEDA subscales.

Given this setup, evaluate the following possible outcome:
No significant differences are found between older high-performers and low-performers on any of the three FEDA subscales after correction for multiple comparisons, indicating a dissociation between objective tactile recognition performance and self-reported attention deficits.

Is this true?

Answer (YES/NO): YES